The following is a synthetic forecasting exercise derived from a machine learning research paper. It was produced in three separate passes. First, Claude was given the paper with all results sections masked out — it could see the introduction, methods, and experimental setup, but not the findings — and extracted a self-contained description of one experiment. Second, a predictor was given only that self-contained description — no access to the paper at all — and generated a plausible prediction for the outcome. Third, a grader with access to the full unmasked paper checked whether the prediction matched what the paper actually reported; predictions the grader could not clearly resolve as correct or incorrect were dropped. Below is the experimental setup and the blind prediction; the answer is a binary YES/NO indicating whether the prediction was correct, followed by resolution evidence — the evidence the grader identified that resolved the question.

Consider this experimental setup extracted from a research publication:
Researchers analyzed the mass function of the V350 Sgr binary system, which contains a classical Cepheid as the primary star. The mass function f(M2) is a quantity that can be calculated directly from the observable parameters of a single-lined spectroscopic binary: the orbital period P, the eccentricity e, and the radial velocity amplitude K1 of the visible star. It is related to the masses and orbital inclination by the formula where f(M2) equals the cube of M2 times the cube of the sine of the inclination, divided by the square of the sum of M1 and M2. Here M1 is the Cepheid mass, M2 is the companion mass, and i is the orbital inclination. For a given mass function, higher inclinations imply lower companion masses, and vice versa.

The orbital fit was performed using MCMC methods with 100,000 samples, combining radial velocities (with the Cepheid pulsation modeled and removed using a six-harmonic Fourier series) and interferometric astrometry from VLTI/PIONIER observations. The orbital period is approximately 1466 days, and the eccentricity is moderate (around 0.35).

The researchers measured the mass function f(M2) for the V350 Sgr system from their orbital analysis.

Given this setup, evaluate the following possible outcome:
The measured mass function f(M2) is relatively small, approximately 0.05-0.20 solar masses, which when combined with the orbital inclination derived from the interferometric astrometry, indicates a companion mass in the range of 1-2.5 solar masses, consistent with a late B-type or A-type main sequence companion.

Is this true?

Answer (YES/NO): NO